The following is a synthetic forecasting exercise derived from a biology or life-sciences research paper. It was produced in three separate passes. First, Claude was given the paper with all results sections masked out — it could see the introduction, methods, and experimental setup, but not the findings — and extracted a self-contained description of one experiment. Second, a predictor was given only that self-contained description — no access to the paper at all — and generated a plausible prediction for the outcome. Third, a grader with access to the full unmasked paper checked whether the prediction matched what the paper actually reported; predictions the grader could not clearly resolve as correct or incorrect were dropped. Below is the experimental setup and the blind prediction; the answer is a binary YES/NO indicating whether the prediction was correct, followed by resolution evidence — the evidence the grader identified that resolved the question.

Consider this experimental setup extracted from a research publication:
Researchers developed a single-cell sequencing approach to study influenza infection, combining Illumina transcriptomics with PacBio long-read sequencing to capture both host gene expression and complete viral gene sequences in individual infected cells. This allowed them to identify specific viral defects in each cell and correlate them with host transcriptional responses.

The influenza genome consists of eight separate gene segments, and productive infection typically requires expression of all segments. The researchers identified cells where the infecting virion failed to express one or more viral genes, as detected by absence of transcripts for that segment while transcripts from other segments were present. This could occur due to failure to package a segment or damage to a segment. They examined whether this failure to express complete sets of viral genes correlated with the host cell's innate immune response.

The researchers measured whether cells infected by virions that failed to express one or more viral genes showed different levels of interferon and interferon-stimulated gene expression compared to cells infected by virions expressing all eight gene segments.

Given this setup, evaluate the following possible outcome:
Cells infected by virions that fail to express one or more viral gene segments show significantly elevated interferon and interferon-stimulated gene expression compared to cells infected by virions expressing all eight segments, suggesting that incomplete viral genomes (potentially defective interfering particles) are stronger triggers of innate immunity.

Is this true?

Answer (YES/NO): NO